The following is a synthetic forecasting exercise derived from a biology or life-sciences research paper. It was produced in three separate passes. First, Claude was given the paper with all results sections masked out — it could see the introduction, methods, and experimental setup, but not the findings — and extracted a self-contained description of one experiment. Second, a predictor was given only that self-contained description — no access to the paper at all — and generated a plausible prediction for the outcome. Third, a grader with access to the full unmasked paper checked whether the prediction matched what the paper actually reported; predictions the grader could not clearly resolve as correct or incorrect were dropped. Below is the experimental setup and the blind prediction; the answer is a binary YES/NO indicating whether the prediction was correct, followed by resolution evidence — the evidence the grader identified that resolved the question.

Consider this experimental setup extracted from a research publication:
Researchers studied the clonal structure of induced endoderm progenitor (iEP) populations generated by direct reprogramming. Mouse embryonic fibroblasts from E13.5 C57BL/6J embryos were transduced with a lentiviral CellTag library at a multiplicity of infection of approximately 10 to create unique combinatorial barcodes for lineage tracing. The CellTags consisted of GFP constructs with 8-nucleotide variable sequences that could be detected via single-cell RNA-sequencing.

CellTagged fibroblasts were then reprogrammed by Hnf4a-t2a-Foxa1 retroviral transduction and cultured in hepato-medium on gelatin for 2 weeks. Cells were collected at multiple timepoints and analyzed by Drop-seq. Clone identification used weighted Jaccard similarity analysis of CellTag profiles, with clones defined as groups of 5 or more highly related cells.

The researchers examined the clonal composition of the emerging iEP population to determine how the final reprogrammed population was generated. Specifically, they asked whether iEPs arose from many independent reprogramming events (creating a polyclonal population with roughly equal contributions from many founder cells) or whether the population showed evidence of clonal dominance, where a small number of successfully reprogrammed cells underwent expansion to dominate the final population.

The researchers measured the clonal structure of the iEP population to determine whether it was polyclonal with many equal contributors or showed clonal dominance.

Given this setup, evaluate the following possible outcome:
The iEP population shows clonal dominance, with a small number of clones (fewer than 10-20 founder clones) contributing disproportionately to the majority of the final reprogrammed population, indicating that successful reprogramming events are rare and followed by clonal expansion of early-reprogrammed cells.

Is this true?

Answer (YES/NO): YES